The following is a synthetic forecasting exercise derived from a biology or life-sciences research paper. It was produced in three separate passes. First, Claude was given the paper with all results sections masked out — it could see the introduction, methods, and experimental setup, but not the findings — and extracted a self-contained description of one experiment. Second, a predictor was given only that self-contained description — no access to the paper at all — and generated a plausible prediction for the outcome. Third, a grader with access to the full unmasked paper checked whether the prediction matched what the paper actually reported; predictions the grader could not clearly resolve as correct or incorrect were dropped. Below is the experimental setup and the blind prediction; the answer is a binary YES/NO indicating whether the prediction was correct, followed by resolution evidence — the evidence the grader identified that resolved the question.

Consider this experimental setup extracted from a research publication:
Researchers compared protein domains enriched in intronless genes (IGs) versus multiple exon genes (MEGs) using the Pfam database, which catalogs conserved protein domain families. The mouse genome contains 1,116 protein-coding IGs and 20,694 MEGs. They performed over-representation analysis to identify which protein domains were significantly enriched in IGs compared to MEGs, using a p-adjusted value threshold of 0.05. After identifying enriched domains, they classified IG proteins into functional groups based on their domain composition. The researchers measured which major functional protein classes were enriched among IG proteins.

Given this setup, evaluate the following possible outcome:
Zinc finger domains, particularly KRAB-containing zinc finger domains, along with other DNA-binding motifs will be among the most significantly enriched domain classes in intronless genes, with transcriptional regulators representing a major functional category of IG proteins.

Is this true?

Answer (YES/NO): NO